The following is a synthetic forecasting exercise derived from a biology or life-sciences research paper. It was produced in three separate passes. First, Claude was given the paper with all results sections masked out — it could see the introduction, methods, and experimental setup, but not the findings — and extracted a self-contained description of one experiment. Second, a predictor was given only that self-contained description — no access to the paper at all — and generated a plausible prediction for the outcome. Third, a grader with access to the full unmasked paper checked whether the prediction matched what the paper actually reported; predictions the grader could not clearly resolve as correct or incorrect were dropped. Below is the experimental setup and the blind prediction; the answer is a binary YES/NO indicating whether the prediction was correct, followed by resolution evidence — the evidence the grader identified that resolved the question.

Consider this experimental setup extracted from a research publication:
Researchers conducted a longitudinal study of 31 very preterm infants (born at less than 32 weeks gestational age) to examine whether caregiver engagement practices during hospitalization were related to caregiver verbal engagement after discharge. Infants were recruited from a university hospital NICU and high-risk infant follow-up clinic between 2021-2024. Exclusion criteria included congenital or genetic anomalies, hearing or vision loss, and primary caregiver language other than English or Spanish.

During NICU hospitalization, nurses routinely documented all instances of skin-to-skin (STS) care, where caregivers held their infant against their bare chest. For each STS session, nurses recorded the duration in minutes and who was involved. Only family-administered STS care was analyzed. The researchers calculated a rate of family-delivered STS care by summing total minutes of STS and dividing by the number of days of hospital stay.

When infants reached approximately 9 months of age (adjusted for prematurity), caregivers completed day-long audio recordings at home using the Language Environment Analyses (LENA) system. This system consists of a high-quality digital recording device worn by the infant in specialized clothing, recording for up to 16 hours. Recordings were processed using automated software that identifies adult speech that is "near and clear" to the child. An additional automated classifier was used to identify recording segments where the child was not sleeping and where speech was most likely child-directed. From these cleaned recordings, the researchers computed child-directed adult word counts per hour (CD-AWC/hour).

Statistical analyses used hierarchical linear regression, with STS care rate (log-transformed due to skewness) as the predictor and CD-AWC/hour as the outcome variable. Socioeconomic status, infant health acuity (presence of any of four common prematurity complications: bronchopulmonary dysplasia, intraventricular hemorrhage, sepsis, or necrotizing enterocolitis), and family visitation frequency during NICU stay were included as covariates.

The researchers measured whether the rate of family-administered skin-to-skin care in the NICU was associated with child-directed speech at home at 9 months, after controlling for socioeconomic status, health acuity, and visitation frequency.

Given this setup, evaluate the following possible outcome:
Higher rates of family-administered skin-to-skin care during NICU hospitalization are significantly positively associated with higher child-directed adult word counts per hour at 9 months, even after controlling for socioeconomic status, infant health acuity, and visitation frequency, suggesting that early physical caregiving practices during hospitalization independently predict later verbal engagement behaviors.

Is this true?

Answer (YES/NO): YES